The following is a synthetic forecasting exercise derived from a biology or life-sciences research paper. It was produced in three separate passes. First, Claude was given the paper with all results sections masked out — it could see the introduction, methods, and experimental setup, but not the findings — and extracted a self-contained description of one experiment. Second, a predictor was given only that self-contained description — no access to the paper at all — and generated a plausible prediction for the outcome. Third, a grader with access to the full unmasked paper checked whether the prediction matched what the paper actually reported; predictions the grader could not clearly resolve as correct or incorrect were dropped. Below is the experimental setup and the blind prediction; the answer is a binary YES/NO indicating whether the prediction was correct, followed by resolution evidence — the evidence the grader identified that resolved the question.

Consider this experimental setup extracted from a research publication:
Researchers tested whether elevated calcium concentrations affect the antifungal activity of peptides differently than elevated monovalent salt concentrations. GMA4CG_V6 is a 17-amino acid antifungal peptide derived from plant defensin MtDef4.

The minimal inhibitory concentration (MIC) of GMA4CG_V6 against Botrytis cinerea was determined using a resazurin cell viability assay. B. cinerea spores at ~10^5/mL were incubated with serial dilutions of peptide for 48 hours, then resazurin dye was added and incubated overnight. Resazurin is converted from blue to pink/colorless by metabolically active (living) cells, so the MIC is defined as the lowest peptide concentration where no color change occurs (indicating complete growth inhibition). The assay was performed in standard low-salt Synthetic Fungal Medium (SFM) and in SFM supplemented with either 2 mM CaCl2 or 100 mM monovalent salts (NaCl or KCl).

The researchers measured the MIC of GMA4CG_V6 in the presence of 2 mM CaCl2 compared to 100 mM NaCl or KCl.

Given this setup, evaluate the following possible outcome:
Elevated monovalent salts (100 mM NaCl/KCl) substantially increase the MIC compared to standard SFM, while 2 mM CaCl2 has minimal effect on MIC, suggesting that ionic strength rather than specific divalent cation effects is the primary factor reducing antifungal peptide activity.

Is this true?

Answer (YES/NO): NO